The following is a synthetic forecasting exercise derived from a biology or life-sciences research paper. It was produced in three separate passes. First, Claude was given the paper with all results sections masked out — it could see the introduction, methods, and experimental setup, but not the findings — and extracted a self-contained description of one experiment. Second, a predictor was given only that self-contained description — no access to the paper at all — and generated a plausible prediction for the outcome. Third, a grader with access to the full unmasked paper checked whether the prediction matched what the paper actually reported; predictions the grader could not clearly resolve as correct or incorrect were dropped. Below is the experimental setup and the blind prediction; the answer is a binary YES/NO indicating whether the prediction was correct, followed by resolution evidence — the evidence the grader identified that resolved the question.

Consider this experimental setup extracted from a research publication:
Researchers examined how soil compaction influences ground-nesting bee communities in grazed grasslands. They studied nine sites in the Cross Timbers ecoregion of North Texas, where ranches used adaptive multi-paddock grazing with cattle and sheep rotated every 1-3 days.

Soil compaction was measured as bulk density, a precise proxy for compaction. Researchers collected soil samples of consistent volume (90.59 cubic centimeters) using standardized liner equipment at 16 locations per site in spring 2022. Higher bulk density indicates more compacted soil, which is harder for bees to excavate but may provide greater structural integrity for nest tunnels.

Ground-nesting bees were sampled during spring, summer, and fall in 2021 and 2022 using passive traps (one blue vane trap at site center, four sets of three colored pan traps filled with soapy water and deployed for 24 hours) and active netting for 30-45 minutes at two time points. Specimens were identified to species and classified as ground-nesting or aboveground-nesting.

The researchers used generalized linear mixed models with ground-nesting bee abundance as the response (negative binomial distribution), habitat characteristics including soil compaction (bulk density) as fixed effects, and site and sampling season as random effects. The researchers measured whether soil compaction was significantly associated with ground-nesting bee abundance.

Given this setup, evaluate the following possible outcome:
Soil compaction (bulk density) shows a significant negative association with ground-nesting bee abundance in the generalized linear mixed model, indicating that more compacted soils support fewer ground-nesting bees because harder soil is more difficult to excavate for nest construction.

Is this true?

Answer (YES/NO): NO